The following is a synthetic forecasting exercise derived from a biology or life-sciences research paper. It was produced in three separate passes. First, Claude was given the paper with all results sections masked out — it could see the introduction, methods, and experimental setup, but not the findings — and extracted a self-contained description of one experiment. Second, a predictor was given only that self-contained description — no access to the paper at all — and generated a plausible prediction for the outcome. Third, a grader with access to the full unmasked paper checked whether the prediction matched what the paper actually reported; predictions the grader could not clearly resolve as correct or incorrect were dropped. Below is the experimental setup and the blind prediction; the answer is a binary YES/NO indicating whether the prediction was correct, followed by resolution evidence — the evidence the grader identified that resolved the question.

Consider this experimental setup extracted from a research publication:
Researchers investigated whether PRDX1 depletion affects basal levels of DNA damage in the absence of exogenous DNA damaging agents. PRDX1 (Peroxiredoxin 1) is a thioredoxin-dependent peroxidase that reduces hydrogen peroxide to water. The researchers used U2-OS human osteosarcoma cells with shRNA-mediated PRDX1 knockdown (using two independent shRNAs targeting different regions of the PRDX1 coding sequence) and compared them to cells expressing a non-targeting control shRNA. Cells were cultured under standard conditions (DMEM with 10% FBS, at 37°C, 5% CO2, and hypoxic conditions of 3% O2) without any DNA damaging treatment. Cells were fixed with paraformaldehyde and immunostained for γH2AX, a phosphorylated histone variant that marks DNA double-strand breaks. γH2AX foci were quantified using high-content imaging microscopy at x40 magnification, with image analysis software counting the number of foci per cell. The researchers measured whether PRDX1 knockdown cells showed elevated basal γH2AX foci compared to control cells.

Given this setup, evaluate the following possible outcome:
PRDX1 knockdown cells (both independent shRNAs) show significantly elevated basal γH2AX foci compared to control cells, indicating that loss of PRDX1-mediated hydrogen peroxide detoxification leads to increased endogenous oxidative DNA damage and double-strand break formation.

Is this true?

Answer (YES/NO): YES